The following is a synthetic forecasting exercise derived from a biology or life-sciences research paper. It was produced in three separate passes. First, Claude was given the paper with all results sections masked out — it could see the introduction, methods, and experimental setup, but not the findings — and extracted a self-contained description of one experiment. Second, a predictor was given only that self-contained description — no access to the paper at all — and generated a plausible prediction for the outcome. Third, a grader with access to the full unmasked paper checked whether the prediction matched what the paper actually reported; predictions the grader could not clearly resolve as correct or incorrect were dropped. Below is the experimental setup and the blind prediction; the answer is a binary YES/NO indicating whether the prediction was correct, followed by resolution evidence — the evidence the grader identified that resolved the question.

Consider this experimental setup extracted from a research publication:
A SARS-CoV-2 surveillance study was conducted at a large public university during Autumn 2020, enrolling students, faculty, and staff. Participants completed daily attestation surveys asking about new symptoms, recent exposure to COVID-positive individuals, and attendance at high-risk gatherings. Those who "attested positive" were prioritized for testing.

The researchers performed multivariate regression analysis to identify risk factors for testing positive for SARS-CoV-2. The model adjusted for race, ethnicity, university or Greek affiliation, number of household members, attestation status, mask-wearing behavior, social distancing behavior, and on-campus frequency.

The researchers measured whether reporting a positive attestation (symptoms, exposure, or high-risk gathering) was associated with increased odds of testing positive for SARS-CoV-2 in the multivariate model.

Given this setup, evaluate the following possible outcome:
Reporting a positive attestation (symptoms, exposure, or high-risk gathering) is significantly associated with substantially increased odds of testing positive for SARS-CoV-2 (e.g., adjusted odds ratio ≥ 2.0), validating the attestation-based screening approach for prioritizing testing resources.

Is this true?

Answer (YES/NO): NO